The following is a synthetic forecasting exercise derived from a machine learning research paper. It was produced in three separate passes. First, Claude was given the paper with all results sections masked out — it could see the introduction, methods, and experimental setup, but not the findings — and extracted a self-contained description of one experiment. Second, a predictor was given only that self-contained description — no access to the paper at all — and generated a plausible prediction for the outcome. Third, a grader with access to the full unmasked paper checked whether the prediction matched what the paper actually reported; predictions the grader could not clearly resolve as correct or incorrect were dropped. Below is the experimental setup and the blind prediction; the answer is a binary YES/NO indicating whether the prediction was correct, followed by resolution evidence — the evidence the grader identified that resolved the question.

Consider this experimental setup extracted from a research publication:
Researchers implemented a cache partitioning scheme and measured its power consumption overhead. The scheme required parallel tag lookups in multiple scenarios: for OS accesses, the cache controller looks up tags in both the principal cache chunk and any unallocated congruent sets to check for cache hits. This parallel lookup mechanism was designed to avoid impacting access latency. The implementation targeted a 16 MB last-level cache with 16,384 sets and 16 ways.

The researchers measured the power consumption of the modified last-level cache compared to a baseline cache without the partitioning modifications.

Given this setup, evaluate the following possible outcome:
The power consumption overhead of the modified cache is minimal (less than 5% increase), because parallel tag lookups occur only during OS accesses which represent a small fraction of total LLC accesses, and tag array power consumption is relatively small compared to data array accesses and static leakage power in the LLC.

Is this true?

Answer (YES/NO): NO